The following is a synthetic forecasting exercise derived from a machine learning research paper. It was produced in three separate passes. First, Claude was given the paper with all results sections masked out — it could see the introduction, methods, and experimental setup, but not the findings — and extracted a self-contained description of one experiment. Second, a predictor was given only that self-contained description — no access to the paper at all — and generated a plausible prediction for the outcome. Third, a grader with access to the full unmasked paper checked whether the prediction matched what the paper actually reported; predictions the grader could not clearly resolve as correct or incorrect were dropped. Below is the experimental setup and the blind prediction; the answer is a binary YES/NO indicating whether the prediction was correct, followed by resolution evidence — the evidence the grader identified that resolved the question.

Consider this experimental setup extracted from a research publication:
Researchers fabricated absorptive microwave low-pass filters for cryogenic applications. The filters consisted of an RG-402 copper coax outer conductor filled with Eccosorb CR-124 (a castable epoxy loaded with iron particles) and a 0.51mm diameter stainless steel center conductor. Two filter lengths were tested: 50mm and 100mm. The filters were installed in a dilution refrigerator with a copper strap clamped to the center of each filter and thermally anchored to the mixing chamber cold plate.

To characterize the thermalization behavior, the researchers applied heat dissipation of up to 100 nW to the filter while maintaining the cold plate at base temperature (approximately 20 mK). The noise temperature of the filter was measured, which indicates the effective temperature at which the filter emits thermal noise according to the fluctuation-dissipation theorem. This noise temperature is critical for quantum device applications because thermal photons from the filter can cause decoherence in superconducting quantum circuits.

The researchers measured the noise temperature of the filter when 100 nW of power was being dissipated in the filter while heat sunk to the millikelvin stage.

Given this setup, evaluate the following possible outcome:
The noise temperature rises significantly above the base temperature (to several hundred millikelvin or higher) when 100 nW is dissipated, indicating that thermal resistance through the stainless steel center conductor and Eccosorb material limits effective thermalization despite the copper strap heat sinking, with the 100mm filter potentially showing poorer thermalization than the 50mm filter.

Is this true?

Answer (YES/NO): NO